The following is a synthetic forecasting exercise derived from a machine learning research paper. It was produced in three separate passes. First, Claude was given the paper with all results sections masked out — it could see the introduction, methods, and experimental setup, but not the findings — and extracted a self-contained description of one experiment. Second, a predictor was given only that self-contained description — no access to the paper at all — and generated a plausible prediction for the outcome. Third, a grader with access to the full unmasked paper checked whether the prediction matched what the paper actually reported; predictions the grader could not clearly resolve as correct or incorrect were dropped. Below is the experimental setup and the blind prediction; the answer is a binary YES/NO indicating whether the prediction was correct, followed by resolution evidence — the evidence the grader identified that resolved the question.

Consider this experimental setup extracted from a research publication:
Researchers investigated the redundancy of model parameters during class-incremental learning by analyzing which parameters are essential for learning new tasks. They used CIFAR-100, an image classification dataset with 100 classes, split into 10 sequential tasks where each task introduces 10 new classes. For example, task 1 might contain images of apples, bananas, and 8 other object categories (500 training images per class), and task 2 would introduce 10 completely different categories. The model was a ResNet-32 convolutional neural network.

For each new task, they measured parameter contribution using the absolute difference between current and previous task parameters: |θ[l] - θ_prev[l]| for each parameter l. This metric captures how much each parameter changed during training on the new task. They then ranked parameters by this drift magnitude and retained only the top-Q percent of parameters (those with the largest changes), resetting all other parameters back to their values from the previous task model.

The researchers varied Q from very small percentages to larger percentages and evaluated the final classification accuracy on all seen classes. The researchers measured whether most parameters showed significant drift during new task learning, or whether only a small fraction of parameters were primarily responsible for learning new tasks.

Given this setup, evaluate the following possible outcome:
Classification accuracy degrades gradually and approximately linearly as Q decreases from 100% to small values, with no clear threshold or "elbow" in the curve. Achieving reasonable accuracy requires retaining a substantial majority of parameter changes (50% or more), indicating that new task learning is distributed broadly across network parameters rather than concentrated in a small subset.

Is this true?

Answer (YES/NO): NO